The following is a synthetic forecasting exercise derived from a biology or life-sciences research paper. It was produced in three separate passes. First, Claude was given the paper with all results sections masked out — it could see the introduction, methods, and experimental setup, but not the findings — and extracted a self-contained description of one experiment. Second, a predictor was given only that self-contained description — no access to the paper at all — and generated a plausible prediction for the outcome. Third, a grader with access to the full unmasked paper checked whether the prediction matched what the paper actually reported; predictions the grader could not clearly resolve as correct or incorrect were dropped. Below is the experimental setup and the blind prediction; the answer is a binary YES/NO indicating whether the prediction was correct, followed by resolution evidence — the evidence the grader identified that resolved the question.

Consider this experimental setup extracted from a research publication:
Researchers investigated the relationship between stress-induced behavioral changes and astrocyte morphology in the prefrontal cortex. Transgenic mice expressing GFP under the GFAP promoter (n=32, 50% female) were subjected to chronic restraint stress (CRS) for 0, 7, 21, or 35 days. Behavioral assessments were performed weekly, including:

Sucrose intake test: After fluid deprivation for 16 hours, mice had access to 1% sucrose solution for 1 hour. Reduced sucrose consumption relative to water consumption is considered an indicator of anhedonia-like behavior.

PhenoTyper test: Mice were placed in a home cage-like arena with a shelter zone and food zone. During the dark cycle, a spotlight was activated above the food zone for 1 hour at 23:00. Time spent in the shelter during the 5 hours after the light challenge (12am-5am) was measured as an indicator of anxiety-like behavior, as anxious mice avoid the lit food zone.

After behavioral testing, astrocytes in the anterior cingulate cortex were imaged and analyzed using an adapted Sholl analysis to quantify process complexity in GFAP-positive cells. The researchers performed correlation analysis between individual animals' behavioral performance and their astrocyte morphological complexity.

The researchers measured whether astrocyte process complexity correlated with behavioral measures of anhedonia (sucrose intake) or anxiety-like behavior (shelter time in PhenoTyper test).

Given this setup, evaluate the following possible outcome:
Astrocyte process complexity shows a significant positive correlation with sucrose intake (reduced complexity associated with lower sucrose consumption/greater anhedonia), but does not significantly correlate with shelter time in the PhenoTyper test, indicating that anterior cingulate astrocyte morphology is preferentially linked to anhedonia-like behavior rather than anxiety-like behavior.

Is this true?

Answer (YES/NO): YES